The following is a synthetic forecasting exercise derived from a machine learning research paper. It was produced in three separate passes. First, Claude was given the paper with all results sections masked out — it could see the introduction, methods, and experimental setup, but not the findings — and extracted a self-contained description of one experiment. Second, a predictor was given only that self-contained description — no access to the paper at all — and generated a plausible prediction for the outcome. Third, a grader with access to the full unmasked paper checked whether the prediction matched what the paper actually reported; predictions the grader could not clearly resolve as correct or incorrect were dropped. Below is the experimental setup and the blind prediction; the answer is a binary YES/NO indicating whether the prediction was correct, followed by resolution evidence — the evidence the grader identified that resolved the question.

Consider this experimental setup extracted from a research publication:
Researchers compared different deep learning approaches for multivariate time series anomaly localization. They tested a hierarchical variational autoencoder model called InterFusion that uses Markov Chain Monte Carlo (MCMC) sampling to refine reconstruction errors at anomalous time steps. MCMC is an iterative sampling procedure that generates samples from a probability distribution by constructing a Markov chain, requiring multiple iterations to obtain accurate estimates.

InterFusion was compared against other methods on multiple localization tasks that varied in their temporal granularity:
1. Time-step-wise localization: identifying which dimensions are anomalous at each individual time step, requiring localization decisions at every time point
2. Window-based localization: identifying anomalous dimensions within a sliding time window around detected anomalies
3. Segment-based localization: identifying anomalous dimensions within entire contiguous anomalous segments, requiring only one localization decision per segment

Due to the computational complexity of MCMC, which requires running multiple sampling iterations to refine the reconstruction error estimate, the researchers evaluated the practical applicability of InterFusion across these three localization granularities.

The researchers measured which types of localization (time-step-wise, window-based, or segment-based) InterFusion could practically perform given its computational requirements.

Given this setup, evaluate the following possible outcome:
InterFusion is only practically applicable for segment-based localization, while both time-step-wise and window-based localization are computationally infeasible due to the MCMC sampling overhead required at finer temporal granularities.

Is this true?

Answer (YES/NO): YES